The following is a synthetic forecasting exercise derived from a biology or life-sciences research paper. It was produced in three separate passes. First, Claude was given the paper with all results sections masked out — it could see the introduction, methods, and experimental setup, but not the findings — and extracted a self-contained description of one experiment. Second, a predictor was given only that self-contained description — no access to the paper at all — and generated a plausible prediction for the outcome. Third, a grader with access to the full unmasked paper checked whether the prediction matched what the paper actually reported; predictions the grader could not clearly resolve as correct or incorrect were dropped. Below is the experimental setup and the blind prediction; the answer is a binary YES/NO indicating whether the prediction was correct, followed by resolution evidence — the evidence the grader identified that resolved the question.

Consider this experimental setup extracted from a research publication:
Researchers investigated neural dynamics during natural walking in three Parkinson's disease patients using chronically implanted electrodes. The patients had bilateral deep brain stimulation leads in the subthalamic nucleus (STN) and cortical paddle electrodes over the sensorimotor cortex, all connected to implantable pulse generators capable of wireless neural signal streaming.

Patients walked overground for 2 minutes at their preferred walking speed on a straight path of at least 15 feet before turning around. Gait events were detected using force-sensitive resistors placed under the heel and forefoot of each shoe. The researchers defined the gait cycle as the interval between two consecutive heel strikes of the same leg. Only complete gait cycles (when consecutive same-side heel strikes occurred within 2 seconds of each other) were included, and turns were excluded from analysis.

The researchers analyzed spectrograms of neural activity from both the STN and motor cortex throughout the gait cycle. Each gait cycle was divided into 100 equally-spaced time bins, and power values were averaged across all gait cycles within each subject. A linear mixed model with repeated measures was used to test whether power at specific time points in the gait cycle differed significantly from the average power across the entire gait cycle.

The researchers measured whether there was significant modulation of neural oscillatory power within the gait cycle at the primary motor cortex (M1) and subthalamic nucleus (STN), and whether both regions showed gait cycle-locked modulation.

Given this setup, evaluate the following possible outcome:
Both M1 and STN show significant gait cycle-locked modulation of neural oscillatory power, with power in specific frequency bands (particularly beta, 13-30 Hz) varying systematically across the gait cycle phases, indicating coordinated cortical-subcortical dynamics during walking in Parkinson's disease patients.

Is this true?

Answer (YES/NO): YES